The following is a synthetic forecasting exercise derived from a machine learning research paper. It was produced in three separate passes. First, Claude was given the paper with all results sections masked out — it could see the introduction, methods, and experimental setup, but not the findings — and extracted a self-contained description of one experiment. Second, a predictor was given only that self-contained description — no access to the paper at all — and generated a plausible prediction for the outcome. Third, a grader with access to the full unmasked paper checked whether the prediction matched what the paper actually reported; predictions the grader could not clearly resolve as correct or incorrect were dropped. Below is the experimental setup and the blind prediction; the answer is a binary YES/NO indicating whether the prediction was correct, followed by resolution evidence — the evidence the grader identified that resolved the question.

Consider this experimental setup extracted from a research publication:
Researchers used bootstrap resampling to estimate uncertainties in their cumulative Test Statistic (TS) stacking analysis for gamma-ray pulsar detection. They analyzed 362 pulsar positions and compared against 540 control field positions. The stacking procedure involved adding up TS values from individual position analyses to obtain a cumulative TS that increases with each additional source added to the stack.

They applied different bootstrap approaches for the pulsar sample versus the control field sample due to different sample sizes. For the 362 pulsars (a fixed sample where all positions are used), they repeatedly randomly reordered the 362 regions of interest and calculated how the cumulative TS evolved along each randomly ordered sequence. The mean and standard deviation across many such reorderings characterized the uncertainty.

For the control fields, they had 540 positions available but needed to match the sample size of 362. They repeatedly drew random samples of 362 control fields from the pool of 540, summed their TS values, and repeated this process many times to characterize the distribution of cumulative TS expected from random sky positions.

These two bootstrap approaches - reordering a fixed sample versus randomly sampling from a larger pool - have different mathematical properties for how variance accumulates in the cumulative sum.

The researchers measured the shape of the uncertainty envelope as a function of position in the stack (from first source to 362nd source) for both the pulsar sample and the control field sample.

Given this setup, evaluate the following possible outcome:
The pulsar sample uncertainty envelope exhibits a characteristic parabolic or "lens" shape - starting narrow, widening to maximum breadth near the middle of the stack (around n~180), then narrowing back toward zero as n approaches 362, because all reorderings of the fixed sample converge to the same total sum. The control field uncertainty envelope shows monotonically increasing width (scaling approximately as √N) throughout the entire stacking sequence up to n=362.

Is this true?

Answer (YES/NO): YES